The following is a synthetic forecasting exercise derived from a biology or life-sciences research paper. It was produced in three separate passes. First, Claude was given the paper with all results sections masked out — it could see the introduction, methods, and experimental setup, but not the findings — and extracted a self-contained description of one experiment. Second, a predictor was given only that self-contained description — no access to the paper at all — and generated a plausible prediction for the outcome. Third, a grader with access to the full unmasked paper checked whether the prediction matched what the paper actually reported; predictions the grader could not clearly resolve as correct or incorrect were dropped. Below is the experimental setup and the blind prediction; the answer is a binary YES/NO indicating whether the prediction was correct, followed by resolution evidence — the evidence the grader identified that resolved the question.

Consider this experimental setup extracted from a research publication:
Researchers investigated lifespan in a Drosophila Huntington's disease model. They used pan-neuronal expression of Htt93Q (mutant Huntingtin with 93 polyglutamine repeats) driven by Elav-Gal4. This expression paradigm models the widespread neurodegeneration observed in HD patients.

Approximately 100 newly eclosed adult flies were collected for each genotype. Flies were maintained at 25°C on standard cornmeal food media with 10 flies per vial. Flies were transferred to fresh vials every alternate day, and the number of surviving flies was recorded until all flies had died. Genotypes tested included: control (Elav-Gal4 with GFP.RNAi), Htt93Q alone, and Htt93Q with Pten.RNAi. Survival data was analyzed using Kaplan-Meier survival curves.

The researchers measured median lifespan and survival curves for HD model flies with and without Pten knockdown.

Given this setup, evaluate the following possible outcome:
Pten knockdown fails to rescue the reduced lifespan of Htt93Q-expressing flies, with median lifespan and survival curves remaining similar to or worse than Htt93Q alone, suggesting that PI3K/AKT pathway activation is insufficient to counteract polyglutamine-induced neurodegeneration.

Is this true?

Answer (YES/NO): NO